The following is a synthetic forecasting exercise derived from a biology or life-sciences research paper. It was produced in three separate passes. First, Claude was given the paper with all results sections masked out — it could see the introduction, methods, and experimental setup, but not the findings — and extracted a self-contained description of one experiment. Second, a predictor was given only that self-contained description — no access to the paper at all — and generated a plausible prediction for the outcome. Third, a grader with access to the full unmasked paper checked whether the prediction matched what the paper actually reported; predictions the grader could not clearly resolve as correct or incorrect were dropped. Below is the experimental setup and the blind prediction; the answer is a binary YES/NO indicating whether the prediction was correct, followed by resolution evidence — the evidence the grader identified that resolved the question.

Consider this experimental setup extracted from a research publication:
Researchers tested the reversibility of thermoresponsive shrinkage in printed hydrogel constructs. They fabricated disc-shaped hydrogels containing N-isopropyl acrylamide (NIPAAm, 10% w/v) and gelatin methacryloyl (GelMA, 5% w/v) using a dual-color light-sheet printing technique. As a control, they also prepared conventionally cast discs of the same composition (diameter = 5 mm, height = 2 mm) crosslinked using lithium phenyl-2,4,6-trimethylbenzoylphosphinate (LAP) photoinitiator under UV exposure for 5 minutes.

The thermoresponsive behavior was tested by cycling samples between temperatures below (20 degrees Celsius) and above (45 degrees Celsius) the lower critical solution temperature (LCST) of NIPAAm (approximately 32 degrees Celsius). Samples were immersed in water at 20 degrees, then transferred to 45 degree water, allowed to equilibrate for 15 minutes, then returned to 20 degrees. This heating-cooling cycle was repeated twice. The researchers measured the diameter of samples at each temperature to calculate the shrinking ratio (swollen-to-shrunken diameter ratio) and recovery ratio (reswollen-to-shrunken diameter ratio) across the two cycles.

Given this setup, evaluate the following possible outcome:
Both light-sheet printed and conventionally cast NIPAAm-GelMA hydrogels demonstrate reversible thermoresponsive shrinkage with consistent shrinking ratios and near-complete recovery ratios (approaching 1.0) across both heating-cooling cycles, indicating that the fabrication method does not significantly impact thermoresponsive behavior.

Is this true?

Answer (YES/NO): NO